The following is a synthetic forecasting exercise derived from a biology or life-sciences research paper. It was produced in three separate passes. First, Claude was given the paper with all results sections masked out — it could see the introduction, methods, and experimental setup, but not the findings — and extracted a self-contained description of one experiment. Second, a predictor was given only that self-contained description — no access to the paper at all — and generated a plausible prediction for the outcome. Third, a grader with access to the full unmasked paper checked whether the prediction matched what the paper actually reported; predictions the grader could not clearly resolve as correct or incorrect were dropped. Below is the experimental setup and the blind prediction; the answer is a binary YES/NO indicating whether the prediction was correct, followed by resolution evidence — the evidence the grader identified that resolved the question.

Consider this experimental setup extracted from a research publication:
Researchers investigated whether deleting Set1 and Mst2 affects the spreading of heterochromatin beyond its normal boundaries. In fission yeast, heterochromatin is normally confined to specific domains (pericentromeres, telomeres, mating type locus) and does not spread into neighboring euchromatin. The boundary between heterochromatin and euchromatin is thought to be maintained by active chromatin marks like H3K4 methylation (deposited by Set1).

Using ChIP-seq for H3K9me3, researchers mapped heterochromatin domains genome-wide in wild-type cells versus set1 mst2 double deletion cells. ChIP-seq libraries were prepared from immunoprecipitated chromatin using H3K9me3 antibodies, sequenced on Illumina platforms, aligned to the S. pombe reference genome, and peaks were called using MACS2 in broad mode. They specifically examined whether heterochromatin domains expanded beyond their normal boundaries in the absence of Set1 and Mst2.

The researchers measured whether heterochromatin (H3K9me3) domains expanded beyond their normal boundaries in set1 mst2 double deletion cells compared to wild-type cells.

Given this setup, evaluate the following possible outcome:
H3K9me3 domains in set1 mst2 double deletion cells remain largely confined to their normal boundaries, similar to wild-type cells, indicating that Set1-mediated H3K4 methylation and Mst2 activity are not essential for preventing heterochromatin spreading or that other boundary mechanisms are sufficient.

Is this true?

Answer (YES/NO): NO